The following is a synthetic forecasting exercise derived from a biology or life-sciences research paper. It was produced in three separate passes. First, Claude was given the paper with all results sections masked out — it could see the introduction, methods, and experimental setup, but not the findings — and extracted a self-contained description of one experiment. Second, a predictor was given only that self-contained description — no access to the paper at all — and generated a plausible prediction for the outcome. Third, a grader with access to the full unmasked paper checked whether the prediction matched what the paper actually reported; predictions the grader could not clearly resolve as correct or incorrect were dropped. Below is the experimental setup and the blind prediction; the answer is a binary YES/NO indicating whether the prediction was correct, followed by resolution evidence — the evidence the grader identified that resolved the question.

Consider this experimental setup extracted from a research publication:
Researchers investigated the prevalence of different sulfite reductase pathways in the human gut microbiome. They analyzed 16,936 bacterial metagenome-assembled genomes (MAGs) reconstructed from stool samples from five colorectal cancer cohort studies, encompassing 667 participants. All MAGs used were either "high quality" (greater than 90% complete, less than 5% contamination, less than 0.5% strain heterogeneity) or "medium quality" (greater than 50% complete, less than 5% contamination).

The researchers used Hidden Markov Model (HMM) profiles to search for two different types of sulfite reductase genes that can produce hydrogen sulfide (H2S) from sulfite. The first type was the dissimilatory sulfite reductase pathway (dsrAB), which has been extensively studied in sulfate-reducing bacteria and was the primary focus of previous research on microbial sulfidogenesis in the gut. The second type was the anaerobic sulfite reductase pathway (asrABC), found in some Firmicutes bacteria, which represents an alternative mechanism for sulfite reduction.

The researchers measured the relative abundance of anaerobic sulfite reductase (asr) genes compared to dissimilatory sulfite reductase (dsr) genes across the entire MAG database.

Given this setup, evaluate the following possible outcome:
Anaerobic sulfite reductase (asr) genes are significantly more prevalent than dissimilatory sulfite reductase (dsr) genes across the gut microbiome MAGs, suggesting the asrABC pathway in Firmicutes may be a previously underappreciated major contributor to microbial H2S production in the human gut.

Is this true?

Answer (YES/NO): YES